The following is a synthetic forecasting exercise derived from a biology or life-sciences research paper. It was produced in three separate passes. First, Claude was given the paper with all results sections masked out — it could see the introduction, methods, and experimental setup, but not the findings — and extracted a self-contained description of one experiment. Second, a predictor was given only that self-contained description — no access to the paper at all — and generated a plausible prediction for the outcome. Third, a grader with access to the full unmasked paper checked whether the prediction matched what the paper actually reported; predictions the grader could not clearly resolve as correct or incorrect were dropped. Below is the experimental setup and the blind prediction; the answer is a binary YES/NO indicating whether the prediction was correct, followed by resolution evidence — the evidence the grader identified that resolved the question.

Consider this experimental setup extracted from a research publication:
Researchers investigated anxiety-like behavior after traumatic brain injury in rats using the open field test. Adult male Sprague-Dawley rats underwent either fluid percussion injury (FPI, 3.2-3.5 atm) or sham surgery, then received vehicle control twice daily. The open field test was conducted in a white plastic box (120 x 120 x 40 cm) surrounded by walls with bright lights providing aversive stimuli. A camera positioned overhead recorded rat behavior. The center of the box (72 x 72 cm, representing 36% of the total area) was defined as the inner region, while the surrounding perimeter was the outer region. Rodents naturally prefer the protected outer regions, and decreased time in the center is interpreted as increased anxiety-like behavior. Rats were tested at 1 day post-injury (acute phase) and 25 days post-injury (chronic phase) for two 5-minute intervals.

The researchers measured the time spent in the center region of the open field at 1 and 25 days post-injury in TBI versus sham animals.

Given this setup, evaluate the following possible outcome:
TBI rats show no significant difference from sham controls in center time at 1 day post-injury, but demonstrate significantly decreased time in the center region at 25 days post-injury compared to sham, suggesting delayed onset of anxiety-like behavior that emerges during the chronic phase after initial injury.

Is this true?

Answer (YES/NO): YES